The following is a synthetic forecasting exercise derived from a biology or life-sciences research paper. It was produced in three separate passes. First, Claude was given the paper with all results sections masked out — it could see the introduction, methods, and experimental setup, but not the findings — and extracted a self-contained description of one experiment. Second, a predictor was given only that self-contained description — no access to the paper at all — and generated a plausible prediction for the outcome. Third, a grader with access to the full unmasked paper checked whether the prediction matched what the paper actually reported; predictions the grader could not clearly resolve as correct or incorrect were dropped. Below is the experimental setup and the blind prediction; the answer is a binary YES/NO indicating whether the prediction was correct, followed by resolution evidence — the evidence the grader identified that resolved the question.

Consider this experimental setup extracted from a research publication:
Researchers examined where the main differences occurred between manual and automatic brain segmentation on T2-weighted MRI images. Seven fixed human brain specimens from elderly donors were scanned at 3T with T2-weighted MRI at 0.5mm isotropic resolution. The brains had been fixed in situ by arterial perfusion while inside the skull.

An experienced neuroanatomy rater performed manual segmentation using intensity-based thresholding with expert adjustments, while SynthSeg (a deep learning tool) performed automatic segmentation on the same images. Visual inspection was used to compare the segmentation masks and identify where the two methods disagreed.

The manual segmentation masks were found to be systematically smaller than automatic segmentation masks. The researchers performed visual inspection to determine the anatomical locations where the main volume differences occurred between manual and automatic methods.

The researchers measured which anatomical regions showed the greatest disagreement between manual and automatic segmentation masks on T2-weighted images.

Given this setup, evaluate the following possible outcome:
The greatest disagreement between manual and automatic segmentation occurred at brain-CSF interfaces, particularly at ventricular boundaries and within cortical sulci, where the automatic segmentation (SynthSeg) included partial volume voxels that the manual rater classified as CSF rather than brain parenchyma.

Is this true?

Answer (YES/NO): YES